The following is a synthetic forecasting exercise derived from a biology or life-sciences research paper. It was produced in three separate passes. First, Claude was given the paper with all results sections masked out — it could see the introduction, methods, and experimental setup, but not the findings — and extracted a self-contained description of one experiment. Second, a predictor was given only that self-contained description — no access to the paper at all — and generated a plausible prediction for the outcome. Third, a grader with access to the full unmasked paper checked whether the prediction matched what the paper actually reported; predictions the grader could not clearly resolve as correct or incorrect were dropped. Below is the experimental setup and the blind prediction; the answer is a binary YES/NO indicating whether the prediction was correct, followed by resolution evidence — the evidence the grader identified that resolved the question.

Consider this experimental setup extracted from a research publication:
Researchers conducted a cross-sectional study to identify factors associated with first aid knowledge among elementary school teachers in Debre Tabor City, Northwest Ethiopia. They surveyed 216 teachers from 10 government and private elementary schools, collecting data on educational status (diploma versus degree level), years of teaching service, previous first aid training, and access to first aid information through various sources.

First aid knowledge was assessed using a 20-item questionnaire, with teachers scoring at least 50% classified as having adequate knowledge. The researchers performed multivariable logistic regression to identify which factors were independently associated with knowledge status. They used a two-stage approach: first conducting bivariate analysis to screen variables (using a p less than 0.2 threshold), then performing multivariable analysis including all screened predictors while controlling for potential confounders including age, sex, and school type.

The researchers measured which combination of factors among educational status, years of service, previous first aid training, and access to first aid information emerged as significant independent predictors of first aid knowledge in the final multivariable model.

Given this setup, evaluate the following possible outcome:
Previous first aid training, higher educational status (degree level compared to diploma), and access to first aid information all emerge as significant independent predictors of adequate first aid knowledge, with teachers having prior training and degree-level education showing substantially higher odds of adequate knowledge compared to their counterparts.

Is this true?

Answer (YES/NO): NO